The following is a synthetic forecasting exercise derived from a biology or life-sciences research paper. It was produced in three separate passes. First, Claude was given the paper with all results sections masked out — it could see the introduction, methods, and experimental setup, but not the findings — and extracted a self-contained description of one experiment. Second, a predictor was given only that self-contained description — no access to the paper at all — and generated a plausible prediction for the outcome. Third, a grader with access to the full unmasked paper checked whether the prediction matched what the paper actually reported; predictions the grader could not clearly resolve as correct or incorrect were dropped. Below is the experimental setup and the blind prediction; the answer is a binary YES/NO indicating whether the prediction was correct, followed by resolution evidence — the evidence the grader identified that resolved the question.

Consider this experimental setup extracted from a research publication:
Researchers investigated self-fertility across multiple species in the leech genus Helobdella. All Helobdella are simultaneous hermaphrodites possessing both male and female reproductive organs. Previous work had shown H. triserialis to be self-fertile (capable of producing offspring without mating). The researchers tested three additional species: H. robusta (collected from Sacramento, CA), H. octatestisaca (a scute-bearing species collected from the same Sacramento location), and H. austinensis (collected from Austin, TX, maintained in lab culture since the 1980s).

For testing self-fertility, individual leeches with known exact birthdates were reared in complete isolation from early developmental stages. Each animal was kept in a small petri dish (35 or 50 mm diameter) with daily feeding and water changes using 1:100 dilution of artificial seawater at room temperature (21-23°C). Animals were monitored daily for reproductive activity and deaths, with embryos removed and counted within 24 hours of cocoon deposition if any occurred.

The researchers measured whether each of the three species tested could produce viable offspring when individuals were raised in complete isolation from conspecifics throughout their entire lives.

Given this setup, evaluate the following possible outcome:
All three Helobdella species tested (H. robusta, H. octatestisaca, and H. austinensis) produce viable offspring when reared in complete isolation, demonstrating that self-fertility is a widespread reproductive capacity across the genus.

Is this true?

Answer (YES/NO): NO